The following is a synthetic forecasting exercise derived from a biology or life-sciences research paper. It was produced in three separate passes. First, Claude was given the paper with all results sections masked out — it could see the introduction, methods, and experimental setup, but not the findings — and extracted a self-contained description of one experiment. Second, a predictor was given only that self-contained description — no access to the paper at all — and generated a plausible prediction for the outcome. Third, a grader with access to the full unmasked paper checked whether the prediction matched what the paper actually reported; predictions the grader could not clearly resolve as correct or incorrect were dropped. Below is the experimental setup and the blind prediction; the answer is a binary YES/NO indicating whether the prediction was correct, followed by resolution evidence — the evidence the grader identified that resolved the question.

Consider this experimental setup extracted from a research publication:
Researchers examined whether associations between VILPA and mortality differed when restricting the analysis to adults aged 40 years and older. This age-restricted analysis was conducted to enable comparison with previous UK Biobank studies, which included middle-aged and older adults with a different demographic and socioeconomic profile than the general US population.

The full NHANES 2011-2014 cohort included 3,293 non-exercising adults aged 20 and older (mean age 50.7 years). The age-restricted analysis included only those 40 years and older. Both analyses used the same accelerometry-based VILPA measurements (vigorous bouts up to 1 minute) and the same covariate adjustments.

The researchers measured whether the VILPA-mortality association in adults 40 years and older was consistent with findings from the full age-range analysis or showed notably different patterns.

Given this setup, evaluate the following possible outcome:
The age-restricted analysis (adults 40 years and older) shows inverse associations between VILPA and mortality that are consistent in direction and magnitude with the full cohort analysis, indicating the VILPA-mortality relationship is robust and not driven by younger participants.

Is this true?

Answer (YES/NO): NO